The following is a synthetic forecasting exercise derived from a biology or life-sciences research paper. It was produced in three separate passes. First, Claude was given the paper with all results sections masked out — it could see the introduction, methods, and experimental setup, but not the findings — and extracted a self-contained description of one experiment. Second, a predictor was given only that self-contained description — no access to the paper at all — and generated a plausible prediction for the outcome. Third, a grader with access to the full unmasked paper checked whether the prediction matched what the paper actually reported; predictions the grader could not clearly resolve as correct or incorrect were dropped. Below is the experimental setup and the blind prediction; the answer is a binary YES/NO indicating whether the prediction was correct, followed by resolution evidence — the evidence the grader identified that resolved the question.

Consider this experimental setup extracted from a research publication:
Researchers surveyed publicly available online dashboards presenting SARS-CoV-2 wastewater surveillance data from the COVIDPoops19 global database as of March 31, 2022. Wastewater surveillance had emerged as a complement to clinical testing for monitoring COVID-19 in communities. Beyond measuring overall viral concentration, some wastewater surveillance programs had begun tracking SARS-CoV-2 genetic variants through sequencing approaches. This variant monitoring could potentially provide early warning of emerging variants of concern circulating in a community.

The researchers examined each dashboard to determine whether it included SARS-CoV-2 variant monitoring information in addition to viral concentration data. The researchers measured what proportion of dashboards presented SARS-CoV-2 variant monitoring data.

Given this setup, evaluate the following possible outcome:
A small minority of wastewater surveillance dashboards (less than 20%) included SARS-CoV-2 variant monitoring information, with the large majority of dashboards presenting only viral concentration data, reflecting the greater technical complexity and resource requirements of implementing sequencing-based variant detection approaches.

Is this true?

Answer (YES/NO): NO